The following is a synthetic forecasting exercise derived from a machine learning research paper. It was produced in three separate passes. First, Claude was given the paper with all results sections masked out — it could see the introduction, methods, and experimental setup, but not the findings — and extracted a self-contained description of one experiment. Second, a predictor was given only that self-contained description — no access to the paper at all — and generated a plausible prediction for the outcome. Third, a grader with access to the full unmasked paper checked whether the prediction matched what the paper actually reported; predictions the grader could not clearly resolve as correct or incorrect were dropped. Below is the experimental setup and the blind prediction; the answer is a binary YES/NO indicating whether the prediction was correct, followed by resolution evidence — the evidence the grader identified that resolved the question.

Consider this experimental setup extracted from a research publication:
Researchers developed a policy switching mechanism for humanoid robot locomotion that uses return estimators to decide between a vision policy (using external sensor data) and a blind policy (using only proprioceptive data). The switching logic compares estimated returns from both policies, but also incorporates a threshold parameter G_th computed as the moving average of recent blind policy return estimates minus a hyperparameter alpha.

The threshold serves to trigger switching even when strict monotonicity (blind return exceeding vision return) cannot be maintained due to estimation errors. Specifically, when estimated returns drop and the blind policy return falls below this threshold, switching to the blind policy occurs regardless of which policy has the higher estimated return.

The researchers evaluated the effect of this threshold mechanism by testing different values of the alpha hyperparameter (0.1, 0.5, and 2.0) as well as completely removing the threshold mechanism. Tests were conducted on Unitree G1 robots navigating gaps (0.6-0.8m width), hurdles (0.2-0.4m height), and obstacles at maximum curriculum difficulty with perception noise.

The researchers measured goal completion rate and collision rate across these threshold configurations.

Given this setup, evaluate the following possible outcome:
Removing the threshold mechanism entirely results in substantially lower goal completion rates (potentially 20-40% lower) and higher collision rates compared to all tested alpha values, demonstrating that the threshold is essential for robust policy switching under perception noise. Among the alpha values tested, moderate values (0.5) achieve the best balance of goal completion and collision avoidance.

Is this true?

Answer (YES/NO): NO